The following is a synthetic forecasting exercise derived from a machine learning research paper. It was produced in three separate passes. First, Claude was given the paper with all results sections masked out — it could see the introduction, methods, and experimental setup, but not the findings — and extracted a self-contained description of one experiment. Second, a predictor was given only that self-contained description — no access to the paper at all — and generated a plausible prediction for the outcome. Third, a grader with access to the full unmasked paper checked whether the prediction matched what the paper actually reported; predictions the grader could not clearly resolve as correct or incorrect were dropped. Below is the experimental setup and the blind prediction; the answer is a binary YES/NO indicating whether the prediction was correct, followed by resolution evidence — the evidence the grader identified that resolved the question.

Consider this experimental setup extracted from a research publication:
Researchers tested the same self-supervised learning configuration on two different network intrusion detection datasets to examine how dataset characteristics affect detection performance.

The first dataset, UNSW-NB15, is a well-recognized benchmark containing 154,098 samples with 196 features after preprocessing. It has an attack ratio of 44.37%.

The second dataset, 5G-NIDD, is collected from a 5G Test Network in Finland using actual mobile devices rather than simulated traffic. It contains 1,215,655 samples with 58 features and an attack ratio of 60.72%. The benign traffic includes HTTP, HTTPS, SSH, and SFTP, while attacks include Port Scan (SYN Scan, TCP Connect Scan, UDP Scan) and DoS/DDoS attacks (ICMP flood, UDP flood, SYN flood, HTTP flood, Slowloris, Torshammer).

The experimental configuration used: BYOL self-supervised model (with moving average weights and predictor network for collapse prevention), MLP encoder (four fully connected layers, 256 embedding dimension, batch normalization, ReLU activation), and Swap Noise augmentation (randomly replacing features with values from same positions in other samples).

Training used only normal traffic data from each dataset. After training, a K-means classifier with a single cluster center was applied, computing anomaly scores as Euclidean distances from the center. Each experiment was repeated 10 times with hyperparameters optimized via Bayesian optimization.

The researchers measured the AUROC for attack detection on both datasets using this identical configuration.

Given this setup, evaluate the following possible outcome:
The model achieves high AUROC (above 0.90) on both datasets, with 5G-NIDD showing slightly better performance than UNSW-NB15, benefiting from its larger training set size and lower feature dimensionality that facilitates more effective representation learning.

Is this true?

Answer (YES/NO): NO